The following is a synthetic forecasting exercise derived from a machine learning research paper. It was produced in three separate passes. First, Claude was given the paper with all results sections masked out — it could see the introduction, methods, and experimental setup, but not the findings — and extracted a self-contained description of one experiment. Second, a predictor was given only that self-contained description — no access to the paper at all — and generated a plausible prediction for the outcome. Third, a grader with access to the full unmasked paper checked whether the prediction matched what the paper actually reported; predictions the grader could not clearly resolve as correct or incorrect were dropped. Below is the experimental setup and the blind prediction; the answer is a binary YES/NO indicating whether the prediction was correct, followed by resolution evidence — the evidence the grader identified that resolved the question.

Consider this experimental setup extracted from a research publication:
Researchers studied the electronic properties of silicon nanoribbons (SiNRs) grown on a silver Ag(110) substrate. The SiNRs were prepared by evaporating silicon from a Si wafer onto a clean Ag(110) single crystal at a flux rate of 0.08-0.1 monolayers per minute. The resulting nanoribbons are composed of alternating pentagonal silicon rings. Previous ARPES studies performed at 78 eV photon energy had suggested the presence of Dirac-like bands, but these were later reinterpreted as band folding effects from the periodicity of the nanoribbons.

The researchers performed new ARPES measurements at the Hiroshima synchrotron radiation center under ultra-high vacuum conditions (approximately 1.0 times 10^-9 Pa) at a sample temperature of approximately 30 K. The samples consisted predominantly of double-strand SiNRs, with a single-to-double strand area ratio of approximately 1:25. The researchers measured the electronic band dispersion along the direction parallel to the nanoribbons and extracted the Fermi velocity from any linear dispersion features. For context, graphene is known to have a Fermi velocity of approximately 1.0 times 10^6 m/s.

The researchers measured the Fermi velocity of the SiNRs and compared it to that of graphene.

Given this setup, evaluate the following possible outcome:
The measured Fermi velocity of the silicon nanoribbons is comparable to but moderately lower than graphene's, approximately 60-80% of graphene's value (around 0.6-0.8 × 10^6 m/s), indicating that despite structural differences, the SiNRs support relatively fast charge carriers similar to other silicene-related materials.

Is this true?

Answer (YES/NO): NO